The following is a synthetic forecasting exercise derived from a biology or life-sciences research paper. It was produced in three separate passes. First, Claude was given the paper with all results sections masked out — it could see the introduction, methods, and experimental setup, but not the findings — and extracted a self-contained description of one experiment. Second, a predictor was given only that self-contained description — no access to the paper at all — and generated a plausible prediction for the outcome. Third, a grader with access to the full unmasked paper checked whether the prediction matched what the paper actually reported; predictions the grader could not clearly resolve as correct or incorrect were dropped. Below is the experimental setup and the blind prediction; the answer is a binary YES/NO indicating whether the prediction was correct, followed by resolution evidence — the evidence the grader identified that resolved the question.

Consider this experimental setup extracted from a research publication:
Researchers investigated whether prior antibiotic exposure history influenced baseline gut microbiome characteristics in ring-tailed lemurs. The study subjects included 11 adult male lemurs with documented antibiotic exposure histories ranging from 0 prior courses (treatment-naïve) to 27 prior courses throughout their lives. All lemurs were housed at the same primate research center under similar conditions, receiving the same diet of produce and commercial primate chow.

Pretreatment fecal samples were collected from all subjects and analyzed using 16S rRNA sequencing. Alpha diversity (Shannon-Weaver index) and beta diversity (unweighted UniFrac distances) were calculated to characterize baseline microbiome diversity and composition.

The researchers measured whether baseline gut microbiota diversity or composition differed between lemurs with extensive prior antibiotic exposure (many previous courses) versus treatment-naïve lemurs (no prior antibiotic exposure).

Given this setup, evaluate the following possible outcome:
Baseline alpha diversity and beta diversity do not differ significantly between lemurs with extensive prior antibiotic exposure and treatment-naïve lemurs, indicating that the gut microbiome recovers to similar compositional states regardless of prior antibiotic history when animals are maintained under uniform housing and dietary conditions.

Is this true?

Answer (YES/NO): YES